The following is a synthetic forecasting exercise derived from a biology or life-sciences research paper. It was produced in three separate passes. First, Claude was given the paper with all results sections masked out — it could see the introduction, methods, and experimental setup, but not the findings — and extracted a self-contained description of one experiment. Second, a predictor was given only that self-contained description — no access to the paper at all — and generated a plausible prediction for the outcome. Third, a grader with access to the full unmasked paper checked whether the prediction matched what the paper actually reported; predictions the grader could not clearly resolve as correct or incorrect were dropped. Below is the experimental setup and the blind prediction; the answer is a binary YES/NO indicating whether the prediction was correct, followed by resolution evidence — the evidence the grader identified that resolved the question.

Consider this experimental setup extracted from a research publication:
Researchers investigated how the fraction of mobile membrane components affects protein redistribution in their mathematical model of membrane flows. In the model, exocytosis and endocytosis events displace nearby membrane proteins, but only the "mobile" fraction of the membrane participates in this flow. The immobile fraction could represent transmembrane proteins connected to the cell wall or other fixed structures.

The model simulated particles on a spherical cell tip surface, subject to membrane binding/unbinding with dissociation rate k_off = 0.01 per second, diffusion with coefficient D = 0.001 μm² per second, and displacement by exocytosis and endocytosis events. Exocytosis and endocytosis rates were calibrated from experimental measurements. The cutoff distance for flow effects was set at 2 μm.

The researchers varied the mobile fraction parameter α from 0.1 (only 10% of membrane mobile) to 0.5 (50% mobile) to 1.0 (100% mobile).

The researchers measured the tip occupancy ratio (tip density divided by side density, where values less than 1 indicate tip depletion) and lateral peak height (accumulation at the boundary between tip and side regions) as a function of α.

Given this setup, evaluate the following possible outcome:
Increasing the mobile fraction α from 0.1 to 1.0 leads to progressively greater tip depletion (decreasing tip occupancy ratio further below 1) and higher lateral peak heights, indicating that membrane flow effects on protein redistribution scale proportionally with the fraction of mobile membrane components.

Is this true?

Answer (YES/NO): NO